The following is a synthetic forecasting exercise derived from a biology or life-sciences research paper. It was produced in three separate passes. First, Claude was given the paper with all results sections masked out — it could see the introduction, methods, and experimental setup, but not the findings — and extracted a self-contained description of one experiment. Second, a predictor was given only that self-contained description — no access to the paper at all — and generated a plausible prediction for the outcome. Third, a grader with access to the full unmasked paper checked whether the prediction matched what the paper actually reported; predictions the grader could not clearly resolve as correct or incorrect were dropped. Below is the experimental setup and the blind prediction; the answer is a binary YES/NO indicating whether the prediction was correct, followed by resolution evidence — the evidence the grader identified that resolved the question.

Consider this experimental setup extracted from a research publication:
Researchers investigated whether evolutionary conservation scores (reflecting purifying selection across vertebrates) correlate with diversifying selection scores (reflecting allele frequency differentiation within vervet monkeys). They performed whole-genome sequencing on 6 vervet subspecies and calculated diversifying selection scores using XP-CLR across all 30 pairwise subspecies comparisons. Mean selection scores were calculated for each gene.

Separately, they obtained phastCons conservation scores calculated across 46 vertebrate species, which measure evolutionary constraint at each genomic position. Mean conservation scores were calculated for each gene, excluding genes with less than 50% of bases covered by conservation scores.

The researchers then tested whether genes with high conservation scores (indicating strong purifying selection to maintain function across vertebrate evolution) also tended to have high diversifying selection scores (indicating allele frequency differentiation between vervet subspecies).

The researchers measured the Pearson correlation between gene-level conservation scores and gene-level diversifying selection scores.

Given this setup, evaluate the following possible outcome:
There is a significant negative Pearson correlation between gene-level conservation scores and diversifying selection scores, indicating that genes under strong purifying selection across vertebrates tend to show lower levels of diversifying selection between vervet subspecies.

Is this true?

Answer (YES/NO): NO